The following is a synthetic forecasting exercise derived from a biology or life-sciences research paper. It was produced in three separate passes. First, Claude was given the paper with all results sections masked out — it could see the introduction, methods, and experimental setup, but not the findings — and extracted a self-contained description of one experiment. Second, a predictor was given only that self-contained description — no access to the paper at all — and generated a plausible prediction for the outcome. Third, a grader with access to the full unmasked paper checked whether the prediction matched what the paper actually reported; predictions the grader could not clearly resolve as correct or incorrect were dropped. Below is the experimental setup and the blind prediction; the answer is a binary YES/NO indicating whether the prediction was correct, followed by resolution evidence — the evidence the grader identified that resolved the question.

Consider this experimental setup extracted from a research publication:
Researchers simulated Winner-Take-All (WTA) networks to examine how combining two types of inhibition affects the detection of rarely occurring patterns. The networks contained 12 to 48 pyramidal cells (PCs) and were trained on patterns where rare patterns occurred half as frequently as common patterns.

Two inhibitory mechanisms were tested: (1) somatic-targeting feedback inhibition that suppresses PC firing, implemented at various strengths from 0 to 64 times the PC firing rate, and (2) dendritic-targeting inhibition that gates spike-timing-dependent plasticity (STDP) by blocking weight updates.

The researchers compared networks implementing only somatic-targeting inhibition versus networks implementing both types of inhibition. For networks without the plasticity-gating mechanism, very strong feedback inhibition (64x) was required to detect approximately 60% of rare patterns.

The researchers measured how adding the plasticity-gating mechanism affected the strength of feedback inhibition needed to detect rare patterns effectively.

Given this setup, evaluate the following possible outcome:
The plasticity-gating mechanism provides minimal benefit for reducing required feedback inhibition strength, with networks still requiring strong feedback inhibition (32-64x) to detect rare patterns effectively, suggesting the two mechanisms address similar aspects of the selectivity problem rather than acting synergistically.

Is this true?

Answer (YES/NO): NO